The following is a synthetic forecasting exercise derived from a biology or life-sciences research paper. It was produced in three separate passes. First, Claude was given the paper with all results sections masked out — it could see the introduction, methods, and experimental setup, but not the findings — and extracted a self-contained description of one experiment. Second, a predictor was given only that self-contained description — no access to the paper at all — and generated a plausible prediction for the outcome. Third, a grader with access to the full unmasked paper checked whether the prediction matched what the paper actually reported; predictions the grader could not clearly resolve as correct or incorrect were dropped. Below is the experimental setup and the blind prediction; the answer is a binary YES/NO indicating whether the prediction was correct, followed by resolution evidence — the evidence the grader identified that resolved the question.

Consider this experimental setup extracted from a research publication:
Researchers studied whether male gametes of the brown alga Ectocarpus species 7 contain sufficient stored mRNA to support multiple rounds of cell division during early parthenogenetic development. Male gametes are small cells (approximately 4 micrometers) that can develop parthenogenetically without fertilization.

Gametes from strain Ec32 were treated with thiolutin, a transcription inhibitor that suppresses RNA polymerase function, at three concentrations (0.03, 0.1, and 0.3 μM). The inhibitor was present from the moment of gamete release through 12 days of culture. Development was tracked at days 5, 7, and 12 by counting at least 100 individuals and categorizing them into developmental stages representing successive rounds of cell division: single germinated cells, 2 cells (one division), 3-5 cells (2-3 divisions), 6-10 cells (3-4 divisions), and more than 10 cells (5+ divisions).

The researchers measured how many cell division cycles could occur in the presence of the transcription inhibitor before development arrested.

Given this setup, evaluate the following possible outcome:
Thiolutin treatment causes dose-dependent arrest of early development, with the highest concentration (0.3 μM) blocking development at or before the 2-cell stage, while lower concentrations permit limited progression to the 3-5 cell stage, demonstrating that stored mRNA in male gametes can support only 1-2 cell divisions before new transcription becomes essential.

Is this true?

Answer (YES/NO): NO